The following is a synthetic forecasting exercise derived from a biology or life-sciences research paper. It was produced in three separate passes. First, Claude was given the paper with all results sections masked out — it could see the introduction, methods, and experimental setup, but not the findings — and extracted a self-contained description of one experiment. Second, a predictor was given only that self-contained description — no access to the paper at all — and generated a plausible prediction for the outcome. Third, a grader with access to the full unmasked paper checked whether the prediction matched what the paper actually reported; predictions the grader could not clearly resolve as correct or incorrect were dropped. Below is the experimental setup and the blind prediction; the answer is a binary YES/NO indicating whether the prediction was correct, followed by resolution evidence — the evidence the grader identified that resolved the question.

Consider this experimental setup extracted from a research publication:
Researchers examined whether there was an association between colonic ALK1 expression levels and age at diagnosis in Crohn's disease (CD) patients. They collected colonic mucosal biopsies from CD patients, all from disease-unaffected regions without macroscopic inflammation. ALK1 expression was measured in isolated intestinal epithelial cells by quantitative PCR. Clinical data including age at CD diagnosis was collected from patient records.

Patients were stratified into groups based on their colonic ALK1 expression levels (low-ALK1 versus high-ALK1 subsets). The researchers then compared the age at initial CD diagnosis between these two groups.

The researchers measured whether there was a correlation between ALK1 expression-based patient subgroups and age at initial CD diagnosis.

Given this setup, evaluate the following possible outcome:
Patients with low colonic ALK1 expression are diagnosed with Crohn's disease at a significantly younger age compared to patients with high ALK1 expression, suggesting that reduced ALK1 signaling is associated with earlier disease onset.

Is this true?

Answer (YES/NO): YES